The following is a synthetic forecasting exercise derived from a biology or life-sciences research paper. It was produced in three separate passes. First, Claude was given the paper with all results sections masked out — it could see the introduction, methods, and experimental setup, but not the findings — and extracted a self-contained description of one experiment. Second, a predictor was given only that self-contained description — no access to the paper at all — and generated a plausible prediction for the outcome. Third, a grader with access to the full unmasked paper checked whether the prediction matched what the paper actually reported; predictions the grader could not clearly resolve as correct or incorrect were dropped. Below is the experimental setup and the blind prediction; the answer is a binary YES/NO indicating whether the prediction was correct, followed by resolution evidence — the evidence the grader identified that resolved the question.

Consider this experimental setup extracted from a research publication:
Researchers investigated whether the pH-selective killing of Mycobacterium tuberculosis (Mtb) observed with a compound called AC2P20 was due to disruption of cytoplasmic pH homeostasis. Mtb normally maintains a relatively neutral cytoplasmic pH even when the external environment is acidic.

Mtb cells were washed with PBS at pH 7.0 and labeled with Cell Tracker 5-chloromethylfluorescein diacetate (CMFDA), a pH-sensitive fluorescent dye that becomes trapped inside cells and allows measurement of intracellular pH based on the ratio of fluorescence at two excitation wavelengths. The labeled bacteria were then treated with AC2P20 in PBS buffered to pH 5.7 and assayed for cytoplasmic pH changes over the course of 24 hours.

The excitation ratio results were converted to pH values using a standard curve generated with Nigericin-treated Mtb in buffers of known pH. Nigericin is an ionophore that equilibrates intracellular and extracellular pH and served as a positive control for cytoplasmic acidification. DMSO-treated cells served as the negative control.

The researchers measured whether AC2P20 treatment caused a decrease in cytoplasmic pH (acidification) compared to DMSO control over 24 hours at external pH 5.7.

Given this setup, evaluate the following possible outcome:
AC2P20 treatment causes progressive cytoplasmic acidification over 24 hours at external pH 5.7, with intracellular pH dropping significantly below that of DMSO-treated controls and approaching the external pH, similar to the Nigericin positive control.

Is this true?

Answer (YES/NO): NO